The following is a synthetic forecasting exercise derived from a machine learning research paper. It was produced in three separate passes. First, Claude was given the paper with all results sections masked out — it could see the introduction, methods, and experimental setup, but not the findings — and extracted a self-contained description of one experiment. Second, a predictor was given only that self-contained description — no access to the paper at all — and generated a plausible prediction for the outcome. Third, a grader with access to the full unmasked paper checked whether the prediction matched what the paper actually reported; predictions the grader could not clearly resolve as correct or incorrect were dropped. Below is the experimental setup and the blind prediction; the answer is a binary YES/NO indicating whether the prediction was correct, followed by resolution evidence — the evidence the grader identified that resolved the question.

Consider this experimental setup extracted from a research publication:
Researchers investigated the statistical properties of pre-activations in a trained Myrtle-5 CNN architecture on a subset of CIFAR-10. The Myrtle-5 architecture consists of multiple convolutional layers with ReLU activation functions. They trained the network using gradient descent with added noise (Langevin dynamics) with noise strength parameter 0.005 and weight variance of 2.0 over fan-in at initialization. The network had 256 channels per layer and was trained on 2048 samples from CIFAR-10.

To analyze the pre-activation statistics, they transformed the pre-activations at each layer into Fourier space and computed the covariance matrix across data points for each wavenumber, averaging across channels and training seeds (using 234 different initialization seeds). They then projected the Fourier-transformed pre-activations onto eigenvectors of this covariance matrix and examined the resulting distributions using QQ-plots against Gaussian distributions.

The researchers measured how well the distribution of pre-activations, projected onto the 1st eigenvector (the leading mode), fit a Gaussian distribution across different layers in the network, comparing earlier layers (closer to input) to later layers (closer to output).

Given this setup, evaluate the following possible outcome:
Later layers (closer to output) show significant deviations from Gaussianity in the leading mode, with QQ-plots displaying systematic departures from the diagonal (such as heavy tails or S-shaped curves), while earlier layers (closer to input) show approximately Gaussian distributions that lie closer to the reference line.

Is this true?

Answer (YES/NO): NO